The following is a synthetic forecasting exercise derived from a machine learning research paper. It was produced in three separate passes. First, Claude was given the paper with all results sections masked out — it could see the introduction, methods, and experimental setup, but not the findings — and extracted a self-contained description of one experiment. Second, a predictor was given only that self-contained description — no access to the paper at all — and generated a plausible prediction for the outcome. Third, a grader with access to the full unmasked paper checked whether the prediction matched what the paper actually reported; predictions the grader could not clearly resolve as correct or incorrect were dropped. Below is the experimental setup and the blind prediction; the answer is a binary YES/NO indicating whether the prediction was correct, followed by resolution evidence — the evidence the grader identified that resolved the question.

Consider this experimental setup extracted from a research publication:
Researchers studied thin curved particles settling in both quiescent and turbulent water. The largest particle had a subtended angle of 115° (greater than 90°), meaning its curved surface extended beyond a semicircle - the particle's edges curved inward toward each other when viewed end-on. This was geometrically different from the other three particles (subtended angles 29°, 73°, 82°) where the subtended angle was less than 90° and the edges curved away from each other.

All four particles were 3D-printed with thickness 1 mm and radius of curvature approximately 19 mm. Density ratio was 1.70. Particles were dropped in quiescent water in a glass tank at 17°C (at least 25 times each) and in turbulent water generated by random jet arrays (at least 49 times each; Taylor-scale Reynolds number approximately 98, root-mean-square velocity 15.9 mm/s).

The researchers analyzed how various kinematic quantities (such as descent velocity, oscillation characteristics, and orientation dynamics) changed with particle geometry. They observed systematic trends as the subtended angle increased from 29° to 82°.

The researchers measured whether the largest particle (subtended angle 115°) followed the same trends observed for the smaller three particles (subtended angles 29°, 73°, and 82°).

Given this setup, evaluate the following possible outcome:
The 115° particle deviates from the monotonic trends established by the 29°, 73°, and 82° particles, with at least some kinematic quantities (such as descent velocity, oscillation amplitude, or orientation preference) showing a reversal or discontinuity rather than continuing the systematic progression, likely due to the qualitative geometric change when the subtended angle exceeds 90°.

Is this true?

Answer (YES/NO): YES